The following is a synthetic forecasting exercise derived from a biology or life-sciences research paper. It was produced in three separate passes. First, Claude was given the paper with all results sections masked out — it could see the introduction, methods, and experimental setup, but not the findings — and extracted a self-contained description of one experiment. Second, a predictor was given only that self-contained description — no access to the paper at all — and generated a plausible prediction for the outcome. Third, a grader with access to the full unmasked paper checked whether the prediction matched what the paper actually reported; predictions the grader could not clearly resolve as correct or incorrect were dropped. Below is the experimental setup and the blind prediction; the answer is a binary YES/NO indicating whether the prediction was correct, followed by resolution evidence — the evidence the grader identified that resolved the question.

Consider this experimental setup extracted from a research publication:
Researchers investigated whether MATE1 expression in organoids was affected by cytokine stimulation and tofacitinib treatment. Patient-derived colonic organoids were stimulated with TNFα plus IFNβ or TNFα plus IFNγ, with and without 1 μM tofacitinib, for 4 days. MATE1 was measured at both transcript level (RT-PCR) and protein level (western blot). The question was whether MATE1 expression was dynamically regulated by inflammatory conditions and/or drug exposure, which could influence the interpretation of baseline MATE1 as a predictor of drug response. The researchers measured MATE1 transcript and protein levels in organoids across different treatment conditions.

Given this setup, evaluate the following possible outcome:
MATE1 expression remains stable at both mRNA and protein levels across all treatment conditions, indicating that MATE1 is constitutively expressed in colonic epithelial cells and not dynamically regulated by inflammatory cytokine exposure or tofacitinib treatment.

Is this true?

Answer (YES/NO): YES